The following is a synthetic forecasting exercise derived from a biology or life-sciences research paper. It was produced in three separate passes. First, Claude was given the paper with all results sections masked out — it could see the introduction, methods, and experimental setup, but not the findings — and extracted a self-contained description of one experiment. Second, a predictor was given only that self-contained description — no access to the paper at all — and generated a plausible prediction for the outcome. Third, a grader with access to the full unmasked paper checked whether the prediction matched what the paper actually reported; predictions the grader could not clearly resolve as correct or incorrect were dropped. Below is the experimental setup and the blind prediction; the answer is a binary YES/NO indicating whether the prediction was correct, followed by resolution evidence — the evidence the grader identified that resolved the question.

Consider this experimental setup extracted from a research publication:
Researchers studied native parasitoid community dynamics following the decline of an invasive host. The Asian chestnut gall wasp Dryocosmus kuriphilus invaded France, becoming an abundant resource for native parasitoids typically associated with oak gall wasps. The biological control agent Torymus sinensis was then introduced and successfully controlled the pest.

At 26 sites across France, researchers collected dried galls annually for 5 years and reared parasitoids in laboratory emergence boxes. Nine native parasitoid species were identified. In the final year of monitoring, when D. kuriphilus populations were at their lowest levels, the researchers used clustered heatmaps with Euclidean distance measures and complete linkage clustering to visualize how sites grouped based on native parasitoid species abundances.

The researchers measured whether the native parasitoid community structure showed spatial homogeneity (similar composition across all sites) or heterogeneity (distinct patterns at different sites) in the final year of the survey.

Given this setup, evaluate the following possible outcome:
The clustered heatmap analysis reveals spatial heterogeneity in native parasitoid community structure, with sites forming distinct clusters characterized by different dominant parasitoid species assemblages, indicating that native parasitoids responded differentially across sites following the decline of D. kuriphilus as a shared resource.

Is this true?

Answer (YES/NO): YES